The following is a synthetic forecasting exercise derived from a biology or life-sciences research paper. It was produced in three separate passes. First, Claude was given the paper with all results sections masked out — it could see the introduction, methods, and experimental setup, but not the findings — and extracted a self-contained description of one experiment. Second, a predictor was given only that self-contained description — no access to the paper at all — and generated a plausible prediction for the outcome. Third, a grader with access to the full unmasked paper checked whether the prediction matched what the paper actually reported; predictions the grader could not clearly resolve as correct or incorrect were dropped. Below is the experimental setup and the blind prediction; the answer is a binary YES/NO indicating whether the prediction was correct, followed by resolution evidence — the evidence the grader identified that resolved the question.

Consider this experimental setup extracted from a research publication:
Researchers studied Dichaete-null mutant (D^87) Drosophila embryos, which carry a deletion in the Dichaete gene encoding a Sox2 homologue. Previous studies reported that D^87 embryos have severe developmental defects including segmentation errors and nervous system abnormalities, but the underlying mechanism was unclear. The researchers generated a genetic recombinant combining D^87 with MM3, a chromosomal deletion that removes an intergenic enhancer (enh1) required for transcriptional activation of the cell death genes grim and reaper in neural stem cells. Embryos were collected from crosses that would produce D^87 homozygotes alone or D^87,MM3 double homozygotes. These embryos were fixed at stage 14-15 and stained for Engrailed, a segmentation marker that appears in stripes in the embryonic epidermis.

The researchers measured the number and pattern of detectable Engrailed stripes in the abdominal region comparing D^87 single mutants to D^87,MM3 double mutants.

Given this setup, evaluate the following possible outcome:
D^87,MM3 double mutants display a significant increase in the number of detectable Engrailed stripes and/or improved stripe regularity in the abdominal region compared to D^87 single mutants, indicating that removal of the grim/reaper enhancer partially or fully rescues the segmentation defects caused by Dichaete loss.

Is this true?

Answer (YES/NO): YES